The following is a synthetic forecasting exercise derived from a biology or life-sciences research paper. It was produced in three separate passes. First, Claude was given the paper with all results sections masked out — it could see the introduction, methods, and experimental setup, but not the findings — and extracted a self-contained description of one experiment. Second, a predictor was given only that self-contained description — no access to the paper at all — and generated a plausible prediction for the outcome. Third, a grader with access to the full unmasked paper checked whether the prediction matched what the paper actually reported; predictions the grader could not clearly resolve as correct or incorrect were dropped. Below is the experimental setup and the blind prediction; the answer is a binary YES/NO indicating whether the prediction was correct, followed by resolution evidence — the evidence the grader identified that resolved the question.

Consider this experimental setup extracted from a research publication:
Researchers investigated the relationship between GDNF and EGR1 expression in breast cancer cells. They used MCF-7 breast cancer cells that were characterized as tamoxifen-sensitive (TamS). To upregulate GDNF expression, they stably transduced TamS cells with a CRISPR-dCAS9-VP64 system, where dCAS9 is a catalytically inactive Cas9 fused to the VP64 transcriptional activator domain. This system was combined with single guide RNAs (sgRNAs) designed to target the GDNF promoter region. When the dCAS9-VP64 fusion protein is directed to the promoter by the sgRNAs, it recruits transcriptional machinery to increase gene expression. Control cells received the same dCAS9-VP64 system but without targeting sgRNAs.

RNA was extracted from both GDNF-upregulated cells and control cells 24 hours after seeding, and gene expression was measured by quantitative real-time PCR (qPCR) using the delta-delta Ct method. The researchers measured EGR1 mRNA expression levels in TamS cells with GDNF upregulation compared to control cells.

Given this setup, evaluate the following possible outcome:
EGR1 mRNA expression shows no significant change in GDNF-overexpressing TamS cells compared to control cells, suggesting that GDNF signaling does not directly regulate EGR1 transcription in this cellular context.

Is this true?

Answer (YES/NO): NO